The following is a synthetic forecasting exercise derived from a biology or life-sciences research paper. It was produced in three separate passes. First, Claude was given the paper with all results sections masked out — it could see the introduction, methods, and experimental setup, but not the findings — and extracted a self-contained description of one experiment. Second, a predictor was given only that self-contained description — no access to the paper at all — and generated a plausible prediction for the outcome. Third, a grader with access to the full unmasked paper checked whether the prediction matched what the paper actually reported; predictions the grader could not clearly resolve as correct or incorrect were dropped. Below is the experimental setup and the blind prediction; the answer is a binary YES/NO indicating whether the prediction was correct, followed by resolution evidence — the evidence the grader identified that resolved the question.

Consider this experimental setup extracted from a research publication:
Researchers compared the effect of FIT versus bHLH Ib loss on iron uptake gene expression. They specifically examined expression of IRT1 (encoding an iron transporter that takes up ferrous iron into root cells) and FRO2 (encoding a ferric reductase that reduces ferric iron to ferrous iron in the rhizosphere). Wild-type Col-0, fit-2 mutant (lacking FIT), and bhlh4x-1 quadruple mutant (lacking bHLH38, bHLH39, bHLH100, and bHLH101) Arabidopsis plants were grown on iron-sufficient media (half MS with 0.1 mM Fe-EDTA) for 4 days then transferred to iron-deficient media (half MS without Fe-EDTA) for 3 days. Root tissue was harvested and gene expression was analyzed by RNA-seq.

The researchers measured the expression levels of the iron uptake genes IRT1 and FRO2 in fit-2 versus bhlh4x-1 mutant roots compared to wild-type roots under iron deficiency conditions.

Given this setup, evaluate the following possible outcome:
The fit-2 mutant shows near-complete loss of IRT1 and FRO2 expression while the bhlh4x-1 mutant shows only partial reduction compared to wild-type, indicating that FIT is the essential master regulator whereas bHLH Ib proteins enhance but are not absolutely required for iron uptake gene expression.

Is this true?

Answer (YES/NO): NO